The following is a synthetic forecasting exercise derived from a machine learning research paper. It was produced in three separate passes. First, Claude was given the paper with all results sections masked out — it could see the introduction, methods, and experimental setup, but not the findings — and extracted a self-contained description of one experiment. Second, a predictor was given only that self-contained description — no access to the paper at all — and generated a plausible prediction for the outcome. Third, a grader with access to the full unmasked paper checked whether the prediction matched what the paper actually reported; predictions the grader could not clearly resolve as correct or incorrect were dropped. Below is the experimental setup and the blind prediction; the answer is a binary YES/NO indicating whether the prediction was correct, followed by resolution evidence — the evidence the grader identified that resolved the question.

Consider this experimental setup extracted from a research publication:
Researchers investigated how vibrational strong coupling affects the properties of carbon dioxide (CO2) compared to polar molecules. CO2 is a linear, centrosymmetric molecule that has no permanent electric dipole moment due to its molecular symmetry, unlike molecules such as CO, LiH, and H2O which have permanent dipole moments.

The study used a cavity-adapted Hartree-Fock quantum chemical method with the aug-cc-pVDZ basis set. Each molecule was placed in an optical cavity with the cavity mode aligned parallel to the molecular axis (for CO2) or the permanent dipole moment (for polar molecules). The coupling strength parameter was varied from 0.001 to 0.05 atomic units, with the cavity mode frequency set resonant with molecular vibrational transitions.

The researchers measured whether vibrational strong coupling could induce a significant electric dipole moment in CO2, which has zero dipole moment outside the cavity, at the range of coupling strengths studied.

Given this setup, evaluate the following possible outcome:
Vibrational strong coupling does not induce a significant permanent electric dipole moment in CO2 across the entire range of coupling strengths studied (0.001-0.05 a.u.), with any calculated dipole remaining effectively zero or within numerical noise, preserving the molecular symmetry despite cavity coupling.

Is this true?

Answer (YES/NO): YES